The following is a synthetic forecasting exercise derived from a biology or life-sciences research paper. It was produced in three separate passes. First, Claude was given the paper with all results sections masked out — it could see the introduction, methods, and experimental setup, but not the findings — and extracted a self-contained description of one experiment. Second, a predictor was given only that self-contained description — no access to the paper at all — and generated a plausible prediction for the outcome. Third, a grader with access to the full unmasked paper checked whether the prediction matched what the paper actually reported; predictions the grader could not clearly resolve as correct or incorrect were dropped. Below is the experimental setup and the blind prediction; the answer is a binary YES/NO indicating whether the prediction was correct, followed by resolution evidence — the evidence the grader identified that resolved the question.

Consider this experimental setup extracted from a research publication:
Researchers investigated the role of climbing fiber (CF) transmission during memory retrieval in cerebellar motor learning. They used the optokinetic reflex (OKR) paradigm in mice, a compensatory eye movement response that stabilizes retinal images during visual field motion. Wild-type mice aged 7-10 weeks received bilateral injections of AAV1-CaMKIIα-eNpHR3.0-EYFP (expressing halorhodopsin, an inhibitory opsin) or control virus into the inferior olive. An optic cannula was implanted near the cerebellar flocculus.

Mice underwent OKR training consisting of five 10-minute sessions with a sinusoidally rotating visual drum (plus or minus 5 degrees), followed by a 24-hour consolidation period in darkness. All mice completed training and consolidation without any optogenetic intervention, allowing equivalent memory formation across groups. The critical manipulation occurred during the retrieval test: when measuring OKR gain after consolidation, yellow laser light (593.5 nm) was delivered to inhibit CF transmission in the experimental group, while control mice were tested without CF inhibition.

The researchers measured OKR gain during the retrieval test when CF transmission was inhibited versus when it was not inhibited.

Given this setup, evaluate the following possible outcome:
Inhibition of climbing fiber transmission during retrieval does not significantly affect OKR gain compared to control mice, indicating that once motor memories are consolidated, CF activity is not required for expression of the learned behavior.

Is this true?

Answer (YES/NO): YES